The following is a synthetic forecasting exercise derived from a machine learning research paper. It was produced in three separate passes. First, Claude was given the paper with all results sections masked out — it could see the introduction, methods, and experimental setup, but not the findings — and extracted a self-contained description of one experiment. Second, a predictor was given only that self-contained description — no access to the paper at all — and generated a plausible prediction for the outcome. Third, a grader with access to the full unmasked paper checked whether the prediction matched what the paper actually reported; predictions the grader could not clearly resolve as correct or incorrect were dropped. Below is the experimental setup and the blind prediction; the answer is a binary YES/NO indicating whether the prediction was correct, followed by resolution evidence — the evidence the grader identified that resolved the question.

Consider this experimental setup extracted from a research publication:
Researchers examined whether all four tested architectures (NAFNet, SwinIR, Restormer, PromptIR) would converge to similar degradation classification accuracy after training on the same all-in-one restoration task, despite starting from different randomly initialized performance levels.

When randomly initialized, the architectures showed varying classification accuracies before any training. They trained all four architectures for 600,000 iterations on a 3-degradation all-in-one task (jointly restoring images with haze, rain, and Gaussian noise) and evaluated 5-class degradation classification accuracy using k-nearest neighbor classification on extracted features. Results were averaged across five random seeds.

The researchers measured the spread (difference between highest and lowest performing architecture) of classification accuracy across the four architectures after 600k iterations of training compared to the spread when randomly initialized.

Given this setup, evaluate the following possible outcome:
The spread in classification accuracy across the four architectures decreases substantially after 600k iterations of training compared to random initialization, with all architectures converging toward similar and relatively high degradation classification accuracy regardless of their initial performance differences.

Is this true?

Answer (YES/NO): YES